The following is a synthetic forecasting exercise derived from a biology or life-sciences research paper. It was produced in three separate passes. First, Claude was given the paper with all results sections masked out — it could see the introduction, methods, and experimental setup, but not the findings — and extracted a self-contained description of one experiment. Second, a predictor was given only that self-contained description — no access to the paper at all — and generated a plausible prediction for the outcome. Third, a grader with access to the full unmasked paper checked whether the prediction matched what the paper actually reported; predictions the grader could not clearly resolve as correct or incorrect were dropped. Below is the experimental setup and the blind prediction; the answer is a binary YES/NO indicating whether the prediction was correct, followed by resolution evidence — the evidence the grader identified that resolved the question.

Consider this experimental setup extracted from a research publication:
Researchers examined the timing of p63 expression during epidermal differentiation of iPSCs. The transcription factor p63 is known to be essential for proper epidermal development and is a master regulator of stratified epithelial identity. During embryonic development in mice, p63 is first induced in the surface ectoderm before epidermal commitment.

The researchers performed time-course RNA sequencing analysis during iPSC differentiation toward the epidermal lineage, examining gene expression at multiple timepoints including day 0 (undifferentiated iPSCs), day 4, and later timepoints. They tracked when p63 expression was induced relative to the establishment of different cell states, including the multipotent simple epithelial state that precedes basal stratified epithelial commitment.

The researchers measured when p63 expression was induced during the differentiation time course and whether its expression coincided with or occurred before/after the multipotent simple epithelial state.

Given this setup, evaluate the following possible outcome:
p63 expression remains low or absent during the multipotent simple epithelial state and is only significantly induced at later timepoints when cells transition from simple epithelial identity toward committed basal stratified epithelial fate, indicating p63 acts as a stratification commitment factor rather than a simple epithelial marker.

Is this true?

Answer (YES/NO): YES